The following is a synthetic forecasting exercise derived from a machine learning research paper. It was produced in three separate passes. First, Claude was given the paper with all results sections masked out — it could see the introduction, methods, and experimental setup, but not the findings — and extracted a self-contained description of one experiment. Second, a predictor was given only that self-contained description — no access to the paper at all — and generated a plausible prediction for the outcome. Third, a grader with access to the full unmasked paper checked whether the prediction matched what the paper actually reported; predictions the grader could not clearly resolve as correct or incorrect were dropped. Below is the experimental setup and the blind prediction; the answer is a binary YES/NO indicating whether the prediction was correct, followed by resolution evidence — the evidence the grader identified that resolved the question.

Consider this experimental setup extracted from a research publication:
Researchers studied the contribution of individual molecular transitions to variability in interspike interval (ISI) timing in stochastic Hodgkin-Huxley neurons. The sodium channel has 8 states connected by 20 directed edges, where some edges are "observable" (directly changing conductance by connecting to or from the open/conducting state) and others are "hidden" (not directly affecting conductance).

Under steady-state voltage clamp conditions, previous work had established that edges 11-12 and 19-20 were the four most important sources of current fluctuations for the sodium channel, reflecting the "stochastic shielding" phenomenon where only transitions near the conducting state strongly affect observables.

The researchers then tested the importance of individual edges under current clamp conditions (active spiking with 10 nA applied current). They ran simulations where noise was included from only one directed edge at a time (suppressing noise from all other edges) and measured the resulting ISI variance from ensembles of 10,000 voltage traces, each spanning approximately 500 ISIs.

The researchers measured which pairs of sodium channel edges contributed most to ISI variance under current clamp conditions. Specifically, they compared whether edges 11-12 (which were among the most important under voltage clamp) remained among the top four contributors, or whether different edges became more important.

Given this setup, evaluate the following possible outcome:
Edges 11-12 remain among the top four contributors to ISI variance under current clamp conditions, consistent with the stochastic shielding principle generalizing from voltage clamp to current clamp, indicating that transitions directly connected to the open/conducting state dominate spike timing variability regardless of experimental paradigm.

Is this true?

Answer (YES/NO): NO